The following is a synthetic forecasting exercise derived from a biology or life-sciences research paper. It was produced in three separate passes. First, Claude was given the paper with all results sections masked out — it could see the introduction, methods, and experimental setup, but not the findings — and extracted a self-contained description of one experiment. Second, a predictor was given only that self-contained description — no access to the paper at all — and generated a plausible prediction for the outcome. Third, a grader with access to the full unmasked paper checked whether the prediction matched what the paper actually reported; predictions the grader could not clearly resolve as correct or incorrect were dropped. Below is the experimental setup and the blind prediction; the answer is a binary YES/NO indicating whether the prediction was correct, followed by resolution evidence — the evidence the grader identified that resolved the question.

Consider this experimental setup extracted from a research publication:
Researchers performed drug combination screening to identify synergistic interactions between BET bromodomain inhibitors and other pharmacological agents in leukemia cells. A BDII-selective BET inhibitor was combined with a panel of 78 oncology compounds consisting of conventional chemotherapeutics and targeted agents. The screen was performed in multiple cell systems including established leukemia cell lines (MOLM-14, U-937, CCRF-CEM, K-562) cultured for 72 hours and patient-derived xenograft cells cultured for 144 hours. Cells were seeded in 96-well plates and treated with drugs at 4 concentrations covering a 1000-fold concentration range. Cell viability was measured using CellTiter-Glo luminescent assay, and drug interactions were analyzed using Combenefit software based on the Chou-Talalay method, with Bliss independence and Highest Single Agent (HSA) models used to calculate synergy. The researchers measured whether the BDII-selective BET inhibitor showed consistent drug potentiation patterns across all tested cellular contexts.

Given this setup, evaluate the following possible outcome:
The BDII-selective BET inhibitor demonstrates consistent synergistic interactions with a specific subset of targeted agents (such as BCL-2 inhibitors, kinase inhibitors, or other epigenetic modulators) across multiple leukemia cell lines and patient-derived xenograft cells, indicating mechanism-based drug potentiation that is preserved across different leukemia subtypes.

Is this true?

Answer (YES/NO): NO